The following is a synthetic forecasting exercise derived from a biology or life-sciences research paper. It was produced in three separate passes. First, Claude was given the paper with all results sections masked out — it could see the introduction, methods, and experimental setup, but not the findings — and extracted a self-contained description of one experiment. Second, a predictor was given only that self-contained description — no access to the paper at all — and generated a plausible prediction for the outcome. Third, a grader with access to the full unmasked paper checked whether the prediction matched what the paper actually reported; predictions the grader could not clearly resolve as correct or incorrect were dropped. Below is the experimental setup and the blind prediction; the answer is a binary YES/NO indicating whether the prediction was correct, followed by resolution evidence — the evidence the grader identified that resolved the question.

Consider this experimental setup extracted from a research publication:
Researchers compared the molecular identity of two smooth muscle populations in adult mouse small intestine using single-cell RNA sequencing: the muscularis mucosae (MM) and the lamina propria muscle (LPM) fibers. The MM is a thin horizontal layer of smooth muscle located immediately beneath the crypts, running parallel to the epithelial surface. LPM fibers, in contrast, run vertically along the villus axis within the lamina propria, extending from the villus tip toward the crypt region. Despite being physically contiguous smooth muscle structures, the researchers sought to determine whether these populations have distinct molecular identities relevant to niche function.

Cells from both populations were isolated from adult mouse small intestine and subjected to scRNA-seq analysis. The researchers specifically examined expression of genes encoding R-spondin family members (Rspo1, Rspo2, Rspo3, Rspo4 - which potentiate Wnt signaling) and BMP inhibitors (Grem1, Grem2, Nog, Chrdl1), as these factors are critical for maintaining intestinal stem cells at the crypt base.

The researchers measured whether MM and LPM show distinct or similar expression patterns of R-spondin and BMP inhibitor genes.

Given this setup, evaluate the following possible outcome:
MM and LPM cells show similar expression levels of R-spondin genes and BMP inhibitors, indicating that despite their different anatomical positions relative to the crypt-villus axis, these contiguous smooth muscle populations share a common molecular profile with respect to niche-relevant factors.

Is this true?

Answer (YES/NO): NO